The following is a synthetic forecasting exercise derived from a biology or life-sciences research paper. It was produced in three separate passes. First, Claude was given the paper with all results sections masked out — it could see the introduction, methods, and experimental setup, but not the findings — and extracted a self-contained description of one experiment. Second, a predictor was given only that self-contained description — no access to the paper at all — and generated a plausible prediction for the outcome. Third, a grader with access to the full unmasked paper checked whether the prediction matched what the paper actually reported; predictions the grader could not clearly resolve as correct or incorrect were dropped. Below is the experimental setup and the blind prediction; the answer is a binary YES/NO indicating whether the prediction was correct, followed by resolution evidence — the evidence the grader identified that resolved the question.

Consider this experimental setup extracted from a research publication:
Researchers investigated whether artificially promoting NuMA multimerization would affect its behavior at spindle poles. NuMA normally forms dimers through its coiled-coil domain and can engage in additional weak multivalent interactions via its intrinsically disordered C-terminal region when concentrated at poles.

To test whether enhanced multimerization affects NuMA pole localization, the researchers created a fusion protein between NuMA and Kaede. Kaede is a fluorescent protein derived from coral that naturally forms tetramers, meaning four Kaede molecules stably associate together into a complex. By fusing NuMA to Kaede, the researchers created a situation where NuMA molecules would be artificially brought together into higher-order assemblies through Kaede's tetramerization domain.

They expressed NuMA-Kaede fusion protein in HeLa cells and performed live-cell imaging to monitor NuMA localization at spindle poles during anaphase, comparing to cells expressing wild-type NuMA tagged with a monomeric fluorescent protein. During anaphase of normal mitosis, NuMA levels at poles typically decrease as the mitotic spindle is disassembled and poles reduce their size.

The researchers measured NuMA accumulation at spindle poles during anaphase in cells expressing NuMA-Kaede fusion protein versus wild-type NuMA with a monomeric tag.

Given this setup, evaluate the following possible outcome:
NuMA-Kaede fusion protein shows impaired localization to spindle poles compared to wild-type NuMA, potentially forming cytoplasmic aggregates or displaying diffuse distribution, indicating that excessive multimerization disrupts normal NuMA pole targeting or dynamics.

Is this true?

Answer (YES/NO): NO